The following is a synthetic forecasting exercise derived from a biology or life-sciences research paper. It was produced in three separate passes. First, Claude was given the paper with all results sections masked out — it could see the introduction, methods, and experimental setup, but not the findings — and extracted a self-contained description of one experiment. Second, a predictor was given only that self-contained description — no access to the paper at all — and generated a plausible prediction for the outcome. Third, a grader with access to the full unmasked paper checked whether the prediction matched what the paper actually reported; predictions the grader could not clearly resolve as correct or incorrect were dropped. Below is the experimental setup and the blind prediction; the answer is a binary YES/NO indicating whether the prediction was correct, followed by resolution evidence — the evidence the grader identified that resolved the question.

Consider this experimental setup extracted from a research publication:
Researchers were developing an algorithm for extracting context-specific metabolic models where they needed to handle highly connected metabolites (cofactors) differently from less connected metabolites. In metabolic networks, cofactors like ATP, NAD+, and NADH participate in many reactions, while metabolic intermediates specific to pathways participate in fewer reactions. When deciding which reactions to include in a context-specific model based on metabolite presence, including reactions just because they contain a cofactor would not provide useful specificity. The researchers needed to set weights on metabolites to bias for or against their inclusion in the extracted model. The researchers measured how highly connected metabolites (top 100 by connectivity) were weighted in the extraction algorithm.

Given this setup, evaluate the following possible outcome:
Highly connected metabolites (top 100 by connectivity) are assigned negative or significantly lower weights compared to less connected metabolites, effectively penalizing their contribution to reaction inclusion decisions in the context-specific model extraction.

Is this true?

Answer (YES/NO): NO